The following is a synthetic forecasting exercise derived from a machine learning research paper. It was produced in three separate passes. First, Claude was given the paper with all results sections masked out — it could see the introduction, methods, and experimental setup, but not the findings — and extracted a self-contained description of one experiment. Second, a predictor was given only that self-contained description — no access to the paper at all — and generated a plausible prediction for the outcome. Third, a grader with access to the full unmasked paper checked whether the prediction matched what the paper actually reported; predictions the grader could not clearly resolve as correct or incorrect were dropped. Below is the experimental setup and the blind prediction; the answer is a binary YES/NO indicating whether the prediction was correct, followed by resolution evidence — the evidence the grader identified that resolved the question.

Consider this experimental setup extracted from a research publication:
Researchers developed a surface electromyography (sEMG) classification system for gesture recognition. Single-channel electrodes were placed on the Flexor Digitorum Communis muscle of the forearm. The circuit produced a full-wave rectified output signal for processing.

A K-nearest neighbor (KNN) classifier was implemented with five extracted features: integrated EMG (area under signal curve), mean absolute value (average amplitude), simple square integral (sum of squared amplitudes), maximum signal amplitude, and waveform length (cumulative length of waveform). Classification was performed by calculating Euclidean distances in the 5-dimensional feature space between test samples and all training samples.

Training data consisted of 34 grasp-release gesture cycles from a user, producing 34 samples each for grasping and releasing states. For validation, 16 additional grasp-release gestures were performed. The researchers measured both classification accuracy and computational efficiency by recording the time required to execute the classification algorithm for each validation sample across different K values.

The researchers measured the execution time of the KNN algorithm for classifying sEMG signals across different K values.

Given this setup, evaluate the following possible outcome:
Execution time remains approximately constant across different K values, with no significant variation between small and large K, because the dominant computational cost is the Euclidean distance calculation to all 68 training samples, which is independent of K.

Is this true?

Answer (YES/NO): YES